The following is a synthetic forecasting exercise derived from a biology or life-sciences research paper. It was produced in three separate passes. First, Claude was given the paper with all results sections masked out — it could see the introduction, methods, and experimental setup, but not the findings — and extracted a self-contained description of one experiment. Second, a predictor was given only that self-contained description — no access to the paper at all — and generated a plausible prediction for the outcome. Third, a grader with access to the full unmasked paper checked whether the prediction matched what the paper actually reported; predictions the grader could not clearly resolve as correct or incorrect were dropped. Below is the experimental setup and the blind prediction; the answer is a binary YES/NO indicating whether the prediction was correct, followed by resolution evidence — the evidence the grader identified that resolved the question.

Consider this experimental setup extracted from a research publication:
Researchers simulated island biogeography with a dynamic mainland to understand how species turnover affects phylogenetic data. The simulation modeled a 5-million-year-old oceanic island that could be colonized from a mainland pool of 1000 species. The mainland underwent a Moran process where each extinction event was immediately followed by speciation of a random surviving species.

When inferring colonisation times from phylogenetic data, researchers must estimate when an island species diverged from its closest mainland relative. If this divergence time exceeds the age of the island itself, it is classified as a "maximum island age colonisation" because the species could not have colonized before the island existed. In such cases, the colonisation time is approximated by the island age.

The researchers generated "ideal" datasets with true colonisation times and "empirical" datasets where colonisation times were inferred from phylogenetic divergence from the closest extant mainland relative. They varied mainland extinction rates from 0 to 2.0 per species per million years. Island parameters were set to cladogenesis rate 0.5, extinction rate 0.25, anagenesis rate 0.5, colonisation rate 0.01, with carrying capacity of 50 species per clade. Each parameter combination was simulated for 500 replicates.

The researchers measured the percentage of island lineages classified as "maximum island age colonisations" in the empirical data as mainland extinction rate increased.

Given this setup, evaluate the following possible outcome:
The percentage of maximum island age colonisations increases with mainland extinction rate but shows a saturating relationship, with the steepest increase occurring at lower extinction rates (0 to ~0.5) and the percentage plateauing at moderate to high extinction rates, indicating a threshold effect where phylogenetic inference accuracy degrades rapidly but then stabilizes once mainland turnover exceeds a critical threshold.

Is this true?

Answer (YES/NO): YES